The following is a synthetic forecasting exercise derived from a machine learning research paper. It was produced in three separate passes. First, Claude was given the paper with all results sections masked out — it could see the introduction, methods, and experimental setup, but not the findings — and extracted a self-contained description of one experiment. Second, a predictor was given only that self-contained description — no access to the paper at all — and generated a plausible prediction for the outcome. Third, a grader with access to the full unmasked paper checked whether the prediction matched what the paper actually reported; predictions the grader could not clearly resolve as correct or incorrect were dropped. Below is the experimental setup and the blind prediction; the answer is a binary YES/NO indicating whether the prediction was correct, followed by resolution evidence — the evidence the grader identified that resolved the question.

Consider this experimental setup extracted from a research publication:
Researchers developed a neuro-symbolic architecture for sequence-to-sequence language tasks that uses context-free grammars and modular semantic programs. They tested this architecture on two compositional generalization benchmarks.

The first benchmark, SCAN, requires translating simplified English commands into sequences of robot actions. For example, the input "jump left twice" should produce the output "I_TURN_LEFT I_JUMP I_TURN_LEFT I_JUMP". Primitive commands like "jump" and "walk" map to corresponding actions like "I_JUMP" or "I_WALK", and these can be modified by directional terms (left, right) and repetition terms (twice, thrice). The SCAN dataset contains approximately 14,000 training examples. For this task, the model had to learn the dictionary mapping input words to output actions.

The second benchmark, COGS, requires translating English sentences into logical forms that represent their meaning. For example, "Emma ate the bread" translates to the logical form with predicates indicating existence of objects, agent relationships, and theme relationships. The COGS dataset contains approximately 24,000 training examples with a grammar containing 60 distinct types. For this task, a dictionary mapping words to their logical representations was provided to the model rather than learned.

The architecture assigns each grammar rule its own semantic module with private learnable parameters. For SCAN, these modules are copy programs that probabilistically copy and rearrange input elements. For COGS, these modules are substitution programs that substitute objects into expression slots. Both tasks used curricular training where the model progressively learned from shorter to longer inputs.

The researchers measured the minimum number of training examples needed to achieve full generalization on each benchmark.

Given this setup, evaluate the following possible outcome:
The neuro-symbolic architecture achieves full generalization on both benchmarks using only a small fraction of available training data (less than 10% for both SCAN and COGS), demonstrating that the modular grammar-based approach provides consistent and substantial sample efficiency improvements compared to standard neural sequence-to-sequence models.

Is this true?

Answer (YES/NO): YES